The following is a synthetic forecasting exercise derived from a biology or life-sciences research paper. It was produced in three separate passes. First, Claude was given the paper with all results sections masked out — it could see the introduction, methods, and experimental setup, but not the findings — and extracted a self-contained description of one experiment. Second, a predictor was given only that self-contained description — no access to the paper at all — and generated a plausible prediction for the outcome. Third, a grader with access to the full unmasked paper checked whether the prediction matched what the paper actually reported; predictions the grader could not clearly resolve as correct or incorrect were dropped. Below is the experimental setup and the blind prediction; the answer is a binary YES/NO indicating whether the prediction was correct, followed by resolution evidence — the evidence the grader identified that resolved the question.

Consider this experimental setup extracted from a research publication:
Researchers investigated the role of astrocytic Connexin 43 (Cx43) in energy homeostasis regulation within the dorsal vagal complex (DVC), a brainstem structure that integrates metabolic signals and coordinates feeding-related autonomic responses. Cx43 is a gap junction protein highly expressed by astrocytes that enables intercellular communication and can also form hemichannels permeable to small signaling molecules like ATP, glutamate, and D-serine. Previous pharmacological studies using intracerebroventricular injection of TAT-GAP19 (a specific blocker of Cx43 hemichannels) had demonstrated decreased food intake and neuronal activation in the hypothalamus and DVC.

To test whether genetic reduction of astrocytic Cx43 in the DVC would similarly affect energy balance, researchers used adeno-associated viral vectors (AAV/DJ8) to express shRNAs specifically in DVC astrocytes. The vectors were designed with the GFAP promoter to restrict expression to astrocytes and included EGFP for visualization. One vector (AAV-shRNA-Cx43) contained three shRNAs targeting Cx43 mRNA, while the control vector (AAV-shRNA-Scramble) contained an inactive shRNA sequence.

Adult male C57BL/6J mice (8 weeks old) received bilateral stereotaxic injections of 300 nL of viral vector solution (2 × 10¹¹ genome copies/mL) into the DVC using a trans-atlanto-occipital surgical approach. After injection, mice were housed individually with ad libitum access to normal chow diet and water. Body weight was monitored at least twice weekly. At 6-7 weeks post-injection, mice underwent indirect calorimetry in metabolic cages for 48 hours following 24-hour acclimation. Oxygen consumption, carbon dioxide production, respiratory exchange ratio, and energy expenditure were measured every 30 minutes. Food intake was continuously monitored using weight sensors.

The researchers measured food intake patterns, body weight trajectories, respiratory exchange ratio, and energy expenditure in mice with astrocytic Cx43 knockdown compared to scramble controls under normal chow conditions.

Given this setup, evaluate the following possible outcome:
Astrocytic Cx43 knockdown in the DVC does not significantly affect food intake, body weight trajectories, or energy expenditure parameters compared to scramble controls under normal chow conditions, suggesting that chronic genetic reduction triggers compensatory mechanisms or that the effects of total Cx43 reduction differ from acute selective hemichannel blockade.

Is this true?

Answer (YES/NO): YES